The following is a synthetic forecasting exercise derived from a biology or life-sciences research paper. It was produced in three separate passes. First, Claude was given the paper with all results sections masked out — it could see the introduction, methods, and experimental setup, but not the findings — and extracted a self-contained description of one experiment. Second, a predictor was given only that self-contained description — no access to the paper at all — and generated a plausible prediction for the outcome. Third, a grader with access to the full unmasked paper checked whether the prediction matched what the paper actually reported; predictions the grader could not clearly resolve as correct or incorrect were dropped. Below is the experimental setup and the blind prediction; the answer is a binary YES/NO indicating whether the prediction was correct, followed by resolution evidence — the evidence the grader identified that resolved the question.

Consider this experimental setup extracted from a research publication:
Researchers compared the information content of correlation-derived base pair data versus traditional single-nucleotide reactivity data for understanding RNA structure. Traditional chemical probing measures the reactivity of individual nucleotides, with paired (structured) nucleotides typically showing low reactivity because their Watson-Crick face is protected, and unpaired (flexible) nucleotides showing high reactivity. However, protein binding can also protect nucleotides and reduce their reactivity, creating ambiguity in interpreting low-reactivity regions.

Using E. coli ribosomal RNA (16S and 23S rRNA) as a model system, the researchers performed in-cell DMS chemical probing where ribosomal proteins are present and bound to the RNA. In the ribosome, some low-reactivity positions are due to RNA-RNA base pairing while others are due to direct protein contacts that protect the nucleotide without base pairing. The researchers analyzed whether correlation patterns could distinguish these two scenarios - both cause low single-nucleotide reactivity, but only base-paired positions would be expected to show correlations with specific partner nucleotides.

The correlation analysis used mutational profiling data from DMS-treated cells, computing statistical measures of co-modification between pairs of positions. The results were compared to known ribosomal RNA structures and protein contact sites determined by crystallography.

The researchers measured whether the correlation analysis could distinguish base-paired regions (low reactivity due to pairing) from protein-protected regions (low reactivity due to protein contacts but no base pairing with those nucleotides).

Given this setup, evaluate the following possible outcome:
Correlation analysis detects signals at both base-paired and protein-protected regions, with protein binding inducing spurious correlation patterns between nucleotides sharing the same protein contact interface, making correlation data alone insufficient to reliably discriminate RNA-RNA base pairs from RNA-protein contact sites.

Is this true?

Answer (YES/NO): NO